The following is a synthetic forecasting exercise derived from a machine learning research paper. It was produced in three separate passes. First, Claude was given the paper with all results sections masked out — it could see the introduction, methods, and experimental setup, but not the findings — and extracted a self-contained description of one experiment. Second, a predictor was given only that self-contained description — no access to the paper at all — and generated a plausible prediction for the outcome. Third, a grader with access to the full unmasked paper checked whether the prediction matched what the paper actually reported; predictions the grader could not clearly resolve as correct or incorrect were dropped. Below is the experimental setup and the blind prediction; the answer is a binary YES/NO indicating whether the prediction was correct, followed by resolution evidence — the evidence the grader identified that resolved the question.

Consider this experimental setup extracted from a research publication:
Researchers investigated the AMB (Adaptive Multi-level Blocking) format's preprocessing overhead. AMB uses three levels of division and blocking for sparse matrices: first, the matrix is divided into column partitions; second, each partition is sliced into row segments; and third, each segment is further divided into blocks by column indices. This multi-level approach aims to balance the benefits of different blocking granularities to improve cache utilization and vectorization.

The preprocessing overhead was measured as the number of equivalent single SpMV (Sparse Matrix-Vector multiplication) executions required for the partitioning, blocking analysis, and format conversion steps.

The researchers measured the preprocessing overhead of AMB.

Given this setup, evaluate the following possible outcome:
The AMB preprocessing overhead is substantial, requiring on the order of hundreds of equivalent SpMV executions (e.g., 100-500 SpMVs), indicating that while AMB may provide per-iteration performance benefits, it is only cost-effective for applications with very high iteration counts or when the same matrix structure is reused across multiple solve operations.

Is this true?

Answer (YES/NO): YES